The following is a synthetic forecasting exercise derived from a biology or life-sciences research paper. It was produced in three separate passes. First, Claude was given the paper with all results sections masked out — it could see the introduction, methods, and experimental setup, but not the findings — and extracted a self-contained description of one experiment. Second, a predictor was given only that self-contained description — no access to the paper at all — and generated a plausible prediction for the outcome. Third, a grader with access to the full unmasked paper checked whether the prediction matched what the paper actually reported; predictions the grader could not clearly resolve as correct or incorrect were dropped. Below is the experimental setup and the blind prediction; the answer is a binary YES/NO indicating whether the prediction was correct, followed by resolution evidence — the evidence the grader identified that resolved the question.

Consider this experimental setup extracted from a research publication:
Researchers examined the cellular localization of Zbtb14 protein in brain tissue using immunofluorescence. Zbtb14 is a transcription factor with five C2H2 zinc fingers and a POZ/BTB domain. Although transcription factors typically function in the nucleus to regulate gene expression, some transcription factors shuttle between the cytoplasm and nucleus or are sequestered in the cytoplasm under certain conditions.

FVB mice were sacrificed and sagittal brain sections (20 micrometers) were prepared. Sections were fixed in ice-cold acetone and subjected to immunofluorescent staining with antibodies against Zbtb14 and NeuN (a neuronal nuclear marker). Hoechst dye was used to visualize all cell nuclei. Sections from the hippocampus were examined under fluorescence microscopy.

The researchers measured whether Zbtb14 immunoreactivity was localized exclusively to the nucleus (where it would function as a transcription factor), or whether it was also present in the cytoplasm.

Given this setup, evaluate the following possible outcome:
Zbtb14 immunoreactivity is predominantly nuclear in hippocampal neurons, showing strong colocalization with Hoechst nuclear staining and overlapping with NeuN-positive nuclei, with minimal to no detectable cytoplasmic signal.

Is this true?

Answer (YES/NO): NO